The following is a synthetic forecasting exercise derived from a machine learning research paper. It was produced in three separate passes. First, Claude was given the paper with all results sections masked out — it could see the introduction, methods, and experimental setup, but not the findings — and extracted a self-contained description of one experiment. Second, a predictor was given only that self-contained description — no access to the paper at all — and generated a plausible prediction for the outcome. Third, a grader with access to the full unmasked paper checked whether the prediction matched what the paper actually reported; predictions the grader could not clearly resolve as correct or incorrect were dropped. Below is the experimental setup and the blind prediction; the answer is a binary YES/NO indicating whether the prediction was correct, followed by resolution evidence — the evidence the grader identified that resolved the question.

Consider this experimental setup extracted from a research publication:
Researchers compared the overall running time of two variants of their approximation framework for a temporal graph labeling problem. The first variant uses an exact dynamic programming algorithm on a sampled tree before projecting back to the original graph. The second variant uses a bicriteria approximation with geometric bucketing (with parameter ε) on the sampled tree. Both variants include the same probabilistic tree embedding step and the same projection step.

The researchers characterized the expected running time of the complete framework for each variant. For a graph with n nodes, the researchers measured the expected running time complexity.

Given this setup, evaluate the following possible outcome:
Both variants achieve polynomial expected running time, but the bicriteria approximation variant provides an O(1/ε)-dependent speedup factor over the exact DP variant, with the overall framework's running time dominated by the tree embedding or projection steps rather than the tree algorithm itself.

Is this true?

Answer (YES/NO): NO